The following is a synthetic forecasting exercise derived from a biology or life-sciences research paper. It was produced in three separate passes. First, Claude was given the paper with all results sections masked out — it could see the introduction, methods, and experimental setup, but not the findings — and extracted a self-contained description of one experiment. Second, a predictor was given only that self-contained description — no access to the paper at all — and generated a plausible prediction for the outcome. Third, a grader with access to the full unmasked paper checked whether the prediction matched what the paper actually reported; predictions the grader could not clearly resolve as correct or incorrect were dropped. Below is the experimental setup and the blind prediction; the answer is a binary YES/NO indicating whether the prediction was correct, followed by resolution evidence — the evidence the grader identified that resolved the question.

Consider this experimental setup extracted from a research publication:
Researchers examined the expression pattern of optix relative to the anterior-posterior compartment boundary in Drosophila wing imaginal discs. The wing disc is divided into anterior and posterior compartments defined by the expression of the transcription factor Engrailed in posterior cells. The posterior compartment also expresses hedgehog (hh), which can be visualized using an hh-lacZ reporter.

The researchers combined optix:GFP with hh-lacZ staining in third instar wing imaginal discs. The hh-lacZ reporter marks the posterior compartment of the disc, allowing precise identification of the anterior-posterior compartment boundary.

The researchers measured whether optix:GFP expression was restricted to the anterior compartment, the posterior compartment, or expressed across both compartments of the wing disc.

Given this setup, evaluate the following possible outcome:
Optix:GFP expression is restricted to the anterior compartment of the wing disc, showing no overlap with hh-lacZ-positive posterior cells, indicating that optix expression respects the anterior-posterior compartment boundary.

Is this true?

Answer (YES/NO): YES